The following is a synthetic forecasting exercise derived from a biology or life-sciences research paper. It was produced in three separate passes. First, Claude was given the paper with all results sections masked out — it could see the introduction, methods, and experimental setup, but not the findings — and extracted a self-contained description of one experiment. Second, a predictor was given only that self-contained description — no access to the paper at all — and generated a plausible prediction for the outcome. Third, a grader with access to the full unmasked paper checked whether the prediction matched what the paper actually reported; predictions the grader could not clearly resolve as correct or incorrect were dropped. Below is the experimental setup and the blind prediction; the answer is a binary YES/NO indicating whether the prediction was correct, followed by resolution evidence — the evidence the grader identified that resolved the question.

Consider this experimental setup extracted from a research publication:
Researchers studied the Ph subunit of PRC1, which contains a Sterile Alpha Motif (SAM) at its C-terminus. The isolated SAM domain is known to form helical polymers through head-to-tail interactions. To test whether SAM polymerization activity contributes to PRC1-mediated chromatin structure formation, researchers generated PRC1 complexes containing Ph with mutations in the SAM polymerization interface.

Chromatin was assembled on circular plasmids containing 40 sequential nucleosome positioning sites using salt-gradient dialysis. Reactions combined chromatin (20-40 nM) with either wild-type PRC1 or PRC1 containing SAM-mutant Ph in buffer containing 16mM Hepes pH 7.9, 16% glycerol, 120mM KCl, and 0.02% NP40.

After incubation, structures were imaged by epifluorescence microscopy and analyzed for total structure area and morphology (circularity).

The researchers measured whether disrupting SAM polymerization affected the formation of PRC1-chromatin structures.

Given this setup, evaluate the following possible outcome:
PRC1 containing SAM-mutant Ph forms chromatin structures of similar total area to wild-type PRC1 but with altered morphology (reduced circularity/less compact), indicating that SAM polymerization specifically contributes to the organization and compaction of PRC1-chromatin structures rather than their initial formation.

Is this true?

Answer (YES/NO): NO